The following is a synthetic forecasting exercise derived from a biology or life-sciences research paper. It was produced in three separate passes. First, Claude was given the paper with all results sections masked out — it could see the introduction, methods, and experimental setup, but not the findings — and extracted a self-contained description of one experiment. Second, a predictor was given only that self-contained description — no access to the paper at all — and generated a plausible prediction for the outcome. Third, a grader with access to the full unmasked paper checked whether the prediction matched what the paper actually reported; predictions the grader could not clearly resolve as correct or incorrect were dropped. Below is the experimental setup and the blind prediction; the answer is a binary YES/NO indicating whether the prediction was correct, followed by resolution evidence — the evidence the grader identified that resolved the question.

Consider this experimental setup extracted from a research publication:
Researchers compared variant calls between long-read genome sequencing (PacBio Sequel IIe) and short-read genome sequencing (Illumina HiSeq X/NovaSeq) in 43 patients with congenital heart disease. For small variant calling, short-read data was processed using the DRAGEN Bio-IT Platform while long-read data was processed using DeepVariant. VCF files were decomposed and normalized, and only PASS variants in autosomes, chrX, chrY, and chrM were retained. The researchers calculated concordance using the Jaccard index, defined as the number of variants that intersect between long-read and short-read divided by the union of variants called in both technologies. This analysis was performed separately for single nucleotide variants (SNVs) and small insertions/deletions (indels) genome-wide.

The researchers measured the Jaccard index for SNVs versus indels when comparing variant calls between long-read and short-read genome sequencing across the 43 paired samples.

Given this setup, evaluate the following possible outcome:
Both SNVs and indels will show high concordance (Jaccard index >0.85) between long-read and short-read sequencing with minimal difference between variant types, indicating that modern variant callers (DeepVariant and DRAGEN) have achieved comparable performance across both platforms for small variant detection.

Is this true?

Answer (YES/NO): NO